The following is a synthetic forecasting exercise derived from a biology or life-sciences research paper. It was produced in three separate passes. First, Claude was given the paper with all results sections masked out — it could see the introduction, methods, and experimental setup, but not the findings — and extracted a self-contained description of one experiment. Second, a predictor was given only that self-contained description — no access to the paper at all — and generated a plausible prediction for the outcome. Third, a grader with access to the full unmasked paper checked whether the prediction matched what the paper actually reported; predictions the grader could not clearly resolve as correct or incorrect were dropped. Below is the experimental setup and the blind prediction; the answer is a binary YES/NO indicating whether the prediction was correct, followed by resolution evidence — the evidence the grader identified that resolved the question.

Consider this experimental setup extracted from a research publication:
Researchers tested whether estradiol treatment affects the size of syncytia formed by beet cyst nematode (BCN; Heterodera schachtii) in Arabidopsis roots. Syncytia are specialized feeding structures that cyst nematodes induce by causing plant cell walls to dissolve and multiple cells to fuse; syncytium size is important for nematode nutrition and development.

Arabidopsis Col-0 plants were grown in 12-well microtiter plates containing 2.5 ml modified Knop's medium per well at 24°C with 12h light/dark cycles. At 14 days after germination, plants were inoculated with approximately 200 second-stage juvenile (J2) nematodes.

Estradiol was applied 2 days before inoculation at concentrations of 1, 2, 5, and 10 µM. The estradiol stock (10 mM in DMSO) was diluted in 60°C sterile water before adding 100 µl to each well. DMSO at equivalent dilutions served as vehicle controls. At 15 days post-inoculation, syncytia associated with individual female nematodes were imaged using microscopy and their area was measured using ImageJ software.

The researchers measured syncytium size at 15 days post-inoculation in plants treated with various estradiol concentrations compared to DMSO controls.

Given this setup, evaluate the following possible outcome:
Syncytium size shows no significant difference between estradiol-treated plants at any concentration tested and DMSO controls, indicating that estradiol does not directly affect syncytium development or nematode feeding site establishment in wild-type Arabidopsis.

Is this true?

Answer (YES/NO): YES